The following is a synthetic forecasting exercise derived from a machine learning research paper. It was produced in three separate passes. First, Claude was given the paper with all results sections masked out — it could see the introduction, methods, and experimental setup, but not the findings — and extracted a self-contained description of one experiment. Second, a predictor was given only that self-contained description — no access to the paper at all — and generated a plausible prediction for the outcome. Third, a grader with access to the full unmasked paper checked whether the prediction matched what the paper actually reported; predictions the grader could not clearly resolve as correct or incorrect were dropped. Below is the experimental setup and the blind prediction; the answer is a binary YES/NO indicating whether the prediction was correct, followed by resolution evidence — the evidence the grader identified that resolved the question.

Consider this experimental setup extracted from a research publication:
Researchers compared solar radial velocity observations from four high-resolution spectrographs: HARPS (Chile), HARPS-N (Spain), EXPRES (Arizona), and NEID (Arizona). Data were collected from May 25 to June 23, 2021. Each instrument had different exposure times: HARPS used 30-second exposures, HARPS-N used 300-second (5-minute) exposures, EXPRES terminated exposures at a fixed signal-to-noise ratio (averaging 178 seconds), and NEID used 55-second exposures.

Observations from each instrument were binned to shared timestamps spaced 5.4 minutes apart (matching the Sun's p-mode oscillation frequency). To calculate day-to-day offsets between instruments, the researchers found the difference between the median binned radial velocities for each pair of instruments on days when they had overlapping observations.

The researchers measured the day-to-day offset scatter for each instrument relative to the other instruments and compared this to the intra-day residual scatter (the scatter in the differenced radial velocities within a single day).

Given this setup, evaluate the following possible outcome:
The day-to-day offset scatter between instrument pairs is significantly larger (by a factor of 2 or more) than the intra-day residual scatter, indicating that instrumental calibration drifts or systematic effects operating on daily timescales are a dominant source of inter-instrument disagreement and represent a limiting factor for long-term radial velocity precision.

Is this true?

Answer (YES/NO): NO